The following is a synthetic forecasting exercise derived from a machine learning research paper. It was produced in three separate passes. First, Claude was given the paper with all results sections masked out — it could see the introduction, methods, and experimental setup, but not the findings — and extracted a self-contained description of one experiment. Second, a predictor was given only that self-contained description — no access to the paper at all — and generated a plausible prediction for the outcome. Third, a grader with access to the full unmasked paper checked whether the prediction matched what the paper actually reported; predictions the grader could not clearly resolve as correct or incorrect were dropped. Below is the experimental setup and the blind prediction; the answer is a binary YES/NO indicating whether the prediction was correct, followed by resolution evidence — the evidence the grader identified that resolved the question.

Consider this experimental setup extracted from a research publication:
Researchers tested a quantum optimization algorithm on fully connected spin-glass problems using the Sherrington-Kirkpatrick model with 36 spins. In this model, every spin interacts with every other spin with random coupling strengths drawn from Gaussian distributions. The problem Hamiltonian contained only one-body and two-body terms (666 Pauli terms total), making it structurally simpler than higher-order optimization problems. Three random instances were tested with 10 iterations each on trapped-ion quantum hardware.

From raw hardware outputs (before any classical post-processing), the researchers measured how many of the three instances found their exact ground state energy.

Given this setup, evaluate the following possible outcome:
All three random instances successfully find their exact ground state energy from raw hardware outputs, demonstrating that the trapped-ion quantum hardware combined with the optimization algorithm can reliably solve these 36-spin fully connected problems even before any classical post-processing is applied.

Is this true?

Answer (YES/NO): NO